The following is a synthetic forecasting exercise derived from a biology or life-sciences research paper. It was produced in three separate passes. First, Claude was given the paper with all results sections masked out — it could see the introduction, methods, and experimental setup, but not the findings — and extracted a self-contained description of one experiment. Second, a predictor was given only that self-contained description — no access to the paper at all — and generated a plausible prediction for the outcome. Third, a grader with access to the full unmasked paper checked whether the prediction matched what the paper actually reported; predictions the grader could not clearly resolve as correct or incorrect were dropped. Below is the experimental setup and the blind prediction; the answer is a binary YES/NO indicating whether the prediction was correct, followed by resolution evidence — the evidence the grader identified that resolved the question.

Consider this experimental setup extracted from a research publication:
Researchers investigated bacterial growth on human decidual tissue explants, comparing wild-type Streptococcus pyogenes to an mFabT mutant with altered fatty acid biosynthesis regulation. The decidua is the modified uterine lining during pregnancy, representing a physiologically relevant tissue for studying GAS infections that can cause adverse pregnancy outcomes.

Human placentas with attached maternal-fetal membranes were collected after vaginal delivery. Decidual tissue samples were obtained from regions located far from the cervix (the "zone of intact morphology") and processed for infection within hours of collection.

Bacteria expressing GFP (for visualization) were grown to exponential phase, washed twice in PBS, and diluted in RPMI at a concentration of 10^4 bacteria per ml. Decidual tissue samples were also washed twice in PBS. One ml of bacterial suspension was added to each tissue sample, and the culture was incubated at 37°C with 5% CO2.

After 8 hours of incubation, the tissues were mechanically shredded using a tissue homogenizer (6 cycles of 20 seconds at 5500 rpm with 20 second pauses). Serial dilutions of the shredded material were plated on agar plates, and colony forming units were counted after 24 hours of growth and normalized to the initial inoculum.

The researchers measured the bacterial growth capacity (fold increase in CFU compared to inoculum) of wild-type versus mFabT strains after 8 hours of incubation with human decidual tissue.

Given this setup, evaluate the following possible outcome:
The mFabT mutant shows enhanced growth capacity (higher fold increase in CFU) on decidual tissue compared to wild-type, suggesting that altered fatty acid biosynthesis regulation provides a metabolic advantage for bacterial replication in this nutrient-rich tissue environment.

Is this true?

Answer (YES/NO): NO